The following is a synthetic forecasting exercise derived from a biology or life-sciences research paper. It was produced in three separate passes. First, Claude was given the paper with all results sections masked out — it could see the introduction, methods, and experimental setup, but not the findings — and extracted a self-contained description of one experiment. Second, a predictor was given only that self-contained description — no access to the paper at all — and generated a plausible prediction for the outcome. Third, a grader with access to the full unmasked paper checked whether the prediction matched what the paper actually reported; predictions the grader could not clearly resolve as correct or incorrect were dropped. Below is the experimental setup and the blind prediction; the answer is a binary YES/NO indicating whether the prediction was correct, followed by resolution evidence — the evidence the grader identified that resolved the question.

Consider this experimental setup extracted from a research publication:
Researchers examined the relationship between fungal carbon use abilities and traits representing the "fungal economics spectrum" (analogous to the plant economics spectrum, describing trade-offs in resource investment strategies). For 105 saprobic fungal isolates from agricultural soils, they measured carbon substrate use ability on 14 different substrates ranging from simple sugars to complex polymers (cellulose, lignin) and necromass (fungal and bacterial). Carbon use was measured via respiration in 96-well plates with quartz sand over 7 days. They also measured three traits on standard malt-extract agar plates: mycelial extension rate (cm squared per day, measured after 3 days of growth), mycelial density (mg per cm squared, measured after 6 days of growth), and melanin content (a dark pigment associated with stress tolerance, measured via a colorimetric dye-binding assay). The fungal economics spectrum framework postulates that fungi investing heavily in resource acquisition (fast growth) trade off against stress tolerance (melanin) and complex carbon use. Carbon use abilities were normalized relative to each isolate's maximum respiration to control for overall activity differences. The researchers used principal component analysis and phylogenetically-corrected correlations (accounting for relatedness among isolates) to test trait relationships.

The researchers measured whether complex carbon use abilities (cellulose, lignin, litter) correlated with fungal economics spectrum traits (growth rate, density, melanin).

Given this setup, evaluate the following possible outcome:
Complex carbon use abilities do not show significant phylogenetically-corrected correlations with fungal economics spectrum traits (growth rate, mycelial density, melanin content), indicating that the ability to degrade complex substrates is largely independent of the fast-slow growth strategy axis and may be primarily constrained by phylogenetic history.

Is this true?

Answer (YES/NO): YES